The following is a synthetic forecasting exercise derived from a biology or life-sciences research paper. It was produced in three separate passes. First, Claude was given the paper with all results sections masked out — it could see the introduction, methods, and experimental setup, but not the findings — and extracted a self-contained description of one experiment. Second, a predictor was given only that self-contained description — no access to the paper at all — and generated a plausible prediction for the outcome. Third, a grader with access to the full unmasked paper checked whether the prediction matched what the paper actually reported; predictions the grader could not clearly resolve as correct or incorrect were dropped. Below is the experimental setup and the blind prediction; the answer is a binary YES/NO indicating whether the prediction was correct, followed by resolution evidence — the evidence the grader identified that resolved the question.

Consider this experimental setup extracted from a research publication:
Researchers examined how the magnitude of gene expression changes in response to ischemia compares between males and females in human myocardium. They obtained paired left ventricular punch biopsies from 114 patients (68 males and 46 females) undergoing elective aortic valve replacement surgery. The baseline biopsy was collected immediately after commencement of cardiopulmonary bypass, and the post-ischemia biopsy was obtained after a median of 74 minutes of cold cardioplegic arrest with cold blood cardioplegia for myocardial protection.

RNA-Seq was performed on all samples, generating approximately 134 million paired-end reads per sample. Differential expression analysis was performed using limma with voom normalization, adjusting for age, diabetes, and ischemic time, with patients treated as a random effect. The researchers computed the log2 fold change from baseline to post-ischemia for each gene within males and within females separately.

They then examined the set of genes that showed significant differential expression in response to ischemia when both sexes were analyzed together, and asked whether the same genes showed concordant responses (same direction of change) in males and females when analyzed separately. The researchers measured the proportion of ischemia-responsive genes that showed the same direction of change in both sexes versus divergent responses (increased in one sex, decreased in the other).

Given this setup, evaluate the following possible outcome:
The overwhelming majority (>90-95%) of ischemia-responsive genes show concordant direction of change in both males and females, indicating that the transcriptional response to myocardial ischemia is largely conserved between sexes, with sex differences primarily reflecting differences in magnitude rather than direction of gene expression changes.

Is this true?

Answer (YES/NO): YES